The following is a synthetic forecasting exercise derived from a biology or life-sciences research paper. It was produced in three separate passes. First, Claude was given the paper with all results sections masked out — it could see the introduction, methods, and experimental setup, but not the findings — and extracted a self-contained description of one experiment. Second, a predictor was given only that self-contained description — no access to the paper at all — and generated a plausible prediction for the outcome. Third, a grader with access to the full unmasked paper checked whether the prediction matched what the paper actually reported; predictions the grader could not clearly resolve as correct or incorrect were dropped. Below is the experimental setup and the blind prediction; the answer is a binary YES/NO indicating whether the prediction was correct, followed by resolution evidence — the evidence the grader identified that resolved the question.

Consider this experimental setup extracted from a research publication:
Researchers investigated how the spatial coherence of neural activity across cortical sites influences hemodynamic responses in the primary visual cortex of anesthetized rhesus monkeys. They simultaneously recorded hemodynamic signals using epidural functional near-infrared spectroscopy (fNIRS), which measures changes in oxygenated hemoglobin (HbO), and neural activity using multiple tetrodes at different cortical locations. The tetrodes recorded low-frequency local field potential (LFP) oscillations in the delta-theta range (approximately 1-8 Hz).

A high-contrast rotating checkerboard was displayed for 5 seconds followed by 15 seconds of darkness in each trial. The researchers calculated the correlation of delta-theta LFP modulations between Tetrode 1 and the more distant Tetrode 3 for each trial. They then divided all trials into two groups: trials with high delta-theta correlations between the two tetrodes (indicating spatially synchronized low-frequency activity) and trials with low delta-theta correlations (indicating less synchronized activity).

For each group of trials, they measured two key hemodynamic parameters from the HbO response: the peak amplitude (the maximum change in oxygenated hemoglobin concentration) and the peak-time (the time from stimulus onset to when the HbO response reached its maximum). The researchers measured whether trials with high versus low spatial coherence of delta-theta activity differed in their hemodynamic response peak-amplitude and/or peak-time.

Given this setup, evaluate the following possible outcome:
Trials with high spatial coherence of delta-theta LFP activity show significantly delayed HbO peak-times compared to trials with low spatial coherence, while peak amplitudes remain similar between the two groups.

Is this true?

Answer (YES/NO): NO